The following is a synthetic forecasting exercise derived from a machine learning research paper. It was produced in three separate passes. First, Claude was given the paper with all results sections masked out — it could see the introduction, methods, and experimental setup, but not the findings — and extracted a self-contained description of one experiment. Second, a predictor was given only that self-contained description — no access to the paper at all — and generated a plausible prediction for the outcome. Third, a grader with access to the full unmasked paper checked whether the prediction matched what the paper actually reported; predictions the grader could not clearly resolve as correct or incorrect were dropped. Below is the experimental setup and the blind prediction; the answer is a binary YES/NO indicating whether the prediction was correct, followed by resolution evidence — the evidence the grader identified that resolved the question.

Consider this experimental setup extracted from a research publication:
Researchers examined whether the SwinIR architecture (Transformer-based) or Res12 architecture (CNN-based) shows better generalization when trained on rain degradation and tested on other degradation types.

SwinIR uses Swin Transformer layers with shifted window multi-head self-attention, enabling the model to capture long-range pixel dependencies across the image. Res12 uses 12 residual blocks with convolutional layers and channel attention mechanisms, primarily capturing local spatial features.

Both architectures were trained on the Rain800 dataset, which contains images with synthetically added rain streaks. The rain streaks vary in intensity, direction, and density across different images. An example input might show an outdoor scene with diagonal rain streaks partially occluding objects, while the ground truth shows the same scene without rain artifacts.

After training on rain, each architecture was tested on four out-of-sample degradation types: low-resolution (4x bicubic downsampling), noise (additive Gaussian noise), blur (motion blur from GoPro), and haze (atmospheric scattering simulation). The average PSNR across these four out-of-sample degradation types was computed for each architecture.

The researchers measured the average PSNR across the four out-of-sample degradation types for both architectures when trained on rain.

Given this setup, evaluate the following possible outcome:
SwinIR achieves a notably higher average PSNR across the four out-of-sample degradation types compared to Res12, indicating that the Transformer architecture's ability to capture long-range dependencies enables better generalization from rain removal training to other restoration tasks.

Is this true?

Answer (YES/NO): NO